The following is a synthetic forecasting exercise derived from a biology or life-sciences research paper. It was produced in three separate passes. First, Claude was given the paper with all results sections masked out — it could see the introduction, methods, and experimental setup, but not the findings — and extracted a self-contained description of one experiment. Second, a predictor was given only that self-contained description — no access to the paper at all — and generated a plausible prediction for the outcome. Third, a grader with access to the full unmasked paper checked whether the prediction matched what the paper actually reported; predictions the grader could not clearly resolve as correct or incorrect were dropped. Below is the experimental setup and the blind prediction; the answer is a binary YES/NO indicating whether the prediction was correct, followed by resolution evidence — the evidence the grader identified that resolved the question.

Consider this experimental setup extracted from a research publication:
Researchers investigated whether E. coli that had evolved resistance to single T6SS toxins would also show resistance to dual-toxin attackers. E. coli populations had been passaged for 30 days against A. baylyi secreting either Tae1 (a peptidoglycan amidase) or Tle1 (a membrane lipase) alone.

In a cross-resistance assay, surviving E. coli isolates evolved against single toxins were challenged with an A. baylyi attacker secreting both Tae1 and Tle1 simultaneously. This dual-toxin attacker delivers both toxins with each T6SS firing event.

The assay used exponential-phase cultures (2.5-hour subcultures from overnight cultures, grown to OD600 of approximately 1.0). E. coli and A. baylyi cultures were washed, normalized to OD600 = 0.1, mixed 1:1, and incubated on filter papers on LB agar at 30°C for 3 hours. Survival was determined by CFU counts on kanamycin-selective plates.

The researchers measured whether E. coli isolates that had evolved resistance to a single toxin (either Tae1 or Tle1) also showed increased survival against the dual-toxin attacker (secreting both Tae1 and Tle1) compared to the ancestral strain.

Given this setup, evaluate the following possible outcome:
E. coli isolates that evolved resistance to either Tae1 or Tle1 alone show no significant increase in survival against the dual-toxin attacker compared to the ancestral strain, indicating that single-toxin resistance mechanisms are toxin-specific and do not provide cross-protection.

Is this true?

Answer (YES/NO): NO